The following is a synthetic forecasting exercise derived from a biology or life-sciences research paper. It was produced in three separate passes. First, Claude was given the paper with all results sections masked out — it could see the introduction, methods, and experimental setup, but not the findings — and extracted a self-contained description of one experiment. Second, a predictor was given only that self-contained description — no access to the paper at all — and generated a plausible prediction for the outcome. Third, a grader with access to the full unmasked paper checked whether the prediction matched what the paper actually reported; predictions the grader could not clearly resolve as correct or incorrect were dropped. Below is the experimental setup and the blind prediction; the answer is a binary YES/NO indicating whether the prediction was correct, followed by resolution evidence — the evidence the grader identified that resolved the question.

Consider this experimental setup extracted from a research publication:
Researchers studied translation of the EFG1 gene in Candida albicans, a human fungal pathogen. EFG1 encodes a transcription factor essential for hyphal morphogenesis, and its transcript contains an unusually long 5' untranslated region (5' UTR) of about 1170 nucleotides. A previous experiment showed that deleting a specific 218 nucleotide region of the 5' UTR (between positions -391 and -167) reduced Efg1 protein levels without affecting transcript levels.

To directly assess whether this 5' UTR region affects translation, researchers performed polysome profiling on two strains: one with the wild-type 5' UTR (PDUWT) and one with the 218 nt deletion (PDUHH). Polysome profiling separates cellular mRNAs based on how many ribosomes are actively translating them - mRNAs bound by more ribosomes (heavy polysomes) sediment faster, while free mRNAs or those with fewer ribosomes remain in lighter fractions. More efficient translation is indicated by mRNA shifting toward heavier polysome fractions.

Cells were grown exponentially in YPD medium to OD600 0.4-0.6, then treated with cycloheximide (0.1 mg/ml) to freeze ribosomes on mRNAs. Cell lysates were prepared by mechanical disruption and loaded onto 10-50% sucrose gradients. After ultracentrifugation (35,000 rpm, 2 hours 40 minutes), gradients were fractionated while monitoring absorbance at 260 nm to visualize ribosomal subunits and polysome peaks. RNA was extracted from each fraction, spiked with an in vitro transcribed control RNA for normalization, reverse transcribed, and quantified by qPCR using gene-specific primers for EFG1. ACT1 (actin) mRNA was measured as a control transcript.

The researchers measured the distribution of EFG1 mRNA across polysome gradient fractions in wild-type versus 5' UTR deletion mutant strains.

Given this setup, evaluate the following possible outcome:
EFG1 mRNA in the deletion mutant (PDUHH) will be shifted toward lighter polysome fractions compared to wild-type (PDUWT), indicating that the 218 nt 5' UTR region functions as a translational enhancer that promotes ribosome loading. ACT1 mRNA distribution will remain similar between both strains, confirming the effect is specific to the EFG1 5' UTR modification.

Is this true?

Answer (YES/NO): YES